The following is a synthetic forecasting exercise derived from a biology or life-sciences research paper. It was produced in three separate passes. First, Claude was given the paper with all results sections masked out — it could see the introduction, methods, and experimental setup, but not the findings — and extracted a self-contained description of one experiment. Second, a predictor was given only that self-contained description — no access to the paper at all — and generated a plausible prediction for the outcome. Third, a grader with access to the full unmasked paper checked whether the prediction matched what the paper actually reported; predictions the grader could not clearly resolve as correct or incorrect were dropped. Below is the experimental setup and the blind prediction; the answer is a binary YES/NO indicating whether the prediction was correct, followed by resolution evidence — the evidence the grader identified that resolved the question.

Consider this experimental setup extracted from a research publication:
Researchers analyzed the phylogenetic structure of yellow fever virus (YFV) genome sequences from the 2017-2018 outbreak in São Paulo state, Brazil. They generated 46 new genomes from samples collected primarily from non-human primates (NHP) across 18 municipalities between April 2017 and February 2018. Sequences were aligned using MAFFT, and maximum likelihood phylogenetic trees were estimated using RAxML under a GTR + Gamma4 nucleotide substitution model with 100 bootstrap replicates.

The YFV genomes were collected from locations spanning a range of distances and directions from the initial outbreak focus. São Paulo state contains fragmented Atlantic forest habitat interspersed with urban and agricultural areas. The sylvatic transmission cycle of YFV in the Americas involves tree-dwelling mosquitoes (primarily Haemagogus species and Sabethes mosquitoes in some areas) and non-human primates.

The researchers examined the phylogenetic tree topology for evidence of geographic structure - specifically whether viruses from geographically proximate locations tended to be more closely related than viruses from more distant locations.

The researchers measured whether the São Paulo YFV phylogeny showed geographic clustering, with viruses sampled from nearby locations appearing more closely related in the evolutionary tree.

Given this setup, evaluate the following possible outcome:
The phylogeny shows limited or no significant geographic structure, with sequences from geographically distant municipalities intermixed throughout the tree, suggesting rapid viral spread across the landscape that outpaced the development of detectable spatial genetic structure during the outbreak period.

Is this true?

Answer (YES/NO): NO